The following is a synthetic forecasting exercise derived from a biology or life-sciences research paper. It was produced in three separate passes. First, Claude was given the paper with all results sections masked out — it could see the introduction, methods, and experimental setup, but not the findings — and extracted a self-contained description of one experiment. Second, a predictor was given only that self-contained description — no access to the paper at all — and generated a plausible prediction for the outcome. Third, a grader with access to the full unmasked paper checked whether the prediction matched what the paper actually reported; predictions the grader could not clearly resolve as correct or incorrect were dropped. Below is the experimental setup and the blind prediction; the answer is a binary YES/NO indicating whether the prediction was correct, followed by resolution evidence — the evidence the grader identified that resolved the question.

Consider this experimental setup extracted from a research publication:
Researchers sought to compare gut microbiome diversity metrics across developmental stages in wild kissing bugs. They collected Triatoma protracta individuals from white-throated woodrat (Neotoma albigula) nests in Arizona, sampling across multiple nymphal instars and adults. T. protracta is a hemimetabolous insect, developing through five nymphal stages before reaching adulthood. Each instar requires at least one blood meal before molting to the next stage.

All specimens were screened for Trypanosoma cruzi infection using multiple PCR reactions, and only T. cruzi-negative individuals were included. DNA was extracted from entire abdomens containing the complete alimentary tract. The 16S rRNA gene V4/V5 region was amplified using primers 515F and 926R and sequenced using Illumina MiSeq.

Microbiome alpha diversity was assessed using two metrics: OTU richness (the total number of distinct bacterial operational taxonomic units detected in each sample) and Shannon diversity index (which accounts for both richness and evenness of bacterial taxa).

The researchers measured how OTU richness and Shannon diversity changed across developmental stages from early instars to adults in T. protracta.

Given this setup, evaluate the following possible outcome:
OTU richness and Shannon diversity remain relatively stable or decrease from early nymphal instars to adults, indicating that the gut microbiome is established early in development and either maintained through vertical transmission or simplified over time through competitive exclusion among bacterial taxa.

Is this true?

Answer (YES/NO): YES